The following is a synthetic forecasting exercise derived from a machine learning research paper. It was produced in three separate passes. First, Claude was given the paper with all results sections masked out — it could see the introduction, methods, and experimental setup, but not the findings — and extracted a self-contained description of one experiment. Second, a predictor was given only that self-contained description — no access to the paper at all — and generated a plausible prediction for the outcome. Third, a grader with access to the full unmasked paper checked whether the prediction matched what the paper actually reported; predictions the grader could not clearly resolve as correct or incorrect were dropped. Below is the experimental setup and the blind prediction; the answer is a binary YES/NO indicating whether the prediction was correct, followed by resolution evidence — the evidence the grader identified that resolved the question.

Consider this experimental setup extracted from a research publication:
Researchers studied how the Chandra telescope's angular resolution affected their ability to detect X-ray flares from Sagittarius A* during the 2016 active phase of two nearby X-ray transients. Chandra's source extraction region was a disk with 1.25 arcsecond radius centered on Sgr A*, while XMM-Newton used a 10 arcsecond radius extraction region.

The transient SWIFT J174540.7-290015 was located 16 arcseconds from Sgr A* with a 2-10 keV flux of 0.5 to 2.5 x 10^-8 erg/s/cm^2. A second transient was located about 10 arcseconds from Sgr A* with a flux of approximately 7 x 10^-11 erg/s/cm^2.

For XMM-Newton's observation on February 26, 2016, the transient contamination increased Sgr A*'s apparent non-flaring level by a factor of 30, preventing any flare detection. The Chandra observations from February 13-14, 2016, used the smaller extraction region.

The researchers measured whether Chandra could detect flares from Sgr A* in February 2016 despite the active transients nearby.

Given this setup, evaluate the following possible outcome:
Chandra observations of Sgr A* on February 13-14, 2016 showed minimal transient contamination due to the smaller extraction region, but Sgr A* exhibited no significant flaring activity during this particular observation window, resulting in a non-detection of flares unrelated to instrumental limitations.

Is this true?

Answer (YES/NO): NO